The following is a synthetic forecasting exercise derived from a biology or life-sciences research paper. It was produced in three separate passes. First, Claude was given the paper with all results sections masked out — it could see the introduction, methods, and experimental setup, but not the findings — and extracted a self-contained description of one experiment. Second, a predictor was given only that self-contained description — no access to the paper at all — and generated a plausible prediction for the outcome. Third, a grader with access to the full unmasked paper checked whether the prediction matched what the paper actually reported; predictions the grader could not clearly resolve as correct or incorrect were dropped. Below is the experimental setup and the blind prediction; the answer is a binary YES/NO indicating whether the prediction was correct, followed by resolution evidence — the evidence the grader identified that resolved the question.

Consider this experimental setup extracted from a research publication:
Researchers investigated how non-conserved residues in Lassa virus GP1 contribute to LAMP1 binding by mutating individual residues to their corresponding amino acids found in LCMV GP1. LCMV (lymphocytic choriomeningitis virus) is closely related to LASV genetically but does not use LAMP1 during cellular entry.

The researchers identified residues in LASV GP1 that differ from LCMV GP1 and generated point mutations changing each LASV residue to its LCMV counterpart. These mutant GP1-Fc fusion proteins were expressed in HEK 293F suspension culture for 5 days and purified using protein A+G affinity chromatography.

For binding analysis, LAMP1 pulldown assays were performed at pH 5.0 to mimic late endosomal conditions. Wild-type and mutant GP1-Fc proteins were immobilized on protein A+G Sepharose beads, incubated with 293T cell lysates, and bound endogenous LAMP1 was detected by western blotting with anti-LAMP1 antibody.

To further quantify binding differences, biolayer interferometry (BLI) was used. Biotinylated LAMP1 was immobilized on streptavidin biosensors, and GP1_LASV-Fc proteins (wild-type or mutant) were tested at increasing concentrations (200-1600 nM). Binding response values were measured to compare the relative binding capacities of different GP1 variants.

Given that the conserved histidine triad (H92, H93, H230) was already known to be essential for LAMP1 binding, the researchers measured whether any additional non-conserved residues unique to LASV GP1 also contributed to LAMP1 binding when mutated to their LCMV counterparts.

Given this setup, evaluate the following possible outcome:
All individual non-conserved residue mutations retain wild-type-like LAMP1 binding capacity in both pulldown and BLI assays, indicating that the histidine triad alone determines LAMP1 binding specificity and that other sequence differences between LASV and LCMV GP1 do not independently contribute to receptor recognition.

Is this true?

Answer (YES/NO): NO